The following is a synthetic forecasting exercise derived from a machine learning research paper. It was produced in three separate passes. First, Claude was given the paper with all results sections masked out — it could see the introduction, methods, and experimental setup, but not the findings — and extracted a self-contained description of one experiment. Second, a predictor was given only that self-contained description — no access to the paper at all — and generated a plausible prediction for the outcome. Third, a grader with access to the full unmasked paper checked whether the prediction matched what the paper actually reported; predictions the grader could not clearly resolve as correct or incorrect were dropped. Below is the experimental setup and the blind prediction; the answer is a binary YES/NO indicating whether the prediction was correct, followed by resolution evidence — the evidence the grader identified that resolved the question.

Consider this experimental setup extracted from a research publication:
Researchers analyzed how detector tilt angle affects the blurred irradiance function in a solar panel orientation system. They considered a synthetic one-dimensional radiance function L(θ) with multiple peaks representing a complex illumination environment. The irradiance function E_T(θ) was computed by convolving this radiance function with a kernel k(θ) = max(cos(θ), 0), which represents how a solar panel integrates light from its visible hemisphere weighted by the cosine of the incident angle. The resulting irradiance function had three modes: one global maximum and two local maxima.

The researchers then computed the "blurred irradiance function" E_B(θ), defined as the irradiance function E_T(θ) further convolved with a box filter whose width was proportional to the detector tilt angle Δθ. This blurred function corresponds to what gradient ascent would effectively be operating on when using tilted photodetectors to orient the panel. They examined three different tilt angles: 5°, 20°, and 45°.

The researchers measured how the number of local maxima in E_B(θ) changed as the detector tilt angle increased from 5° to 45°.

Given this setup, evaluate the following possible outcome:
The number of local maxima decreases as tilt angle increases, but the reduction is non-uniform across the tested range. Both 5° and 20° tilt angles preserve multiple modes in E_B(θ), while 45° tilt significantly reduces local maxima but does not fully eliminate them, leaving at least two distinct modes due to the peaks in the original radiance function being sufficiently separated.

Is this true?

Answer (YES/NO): NO